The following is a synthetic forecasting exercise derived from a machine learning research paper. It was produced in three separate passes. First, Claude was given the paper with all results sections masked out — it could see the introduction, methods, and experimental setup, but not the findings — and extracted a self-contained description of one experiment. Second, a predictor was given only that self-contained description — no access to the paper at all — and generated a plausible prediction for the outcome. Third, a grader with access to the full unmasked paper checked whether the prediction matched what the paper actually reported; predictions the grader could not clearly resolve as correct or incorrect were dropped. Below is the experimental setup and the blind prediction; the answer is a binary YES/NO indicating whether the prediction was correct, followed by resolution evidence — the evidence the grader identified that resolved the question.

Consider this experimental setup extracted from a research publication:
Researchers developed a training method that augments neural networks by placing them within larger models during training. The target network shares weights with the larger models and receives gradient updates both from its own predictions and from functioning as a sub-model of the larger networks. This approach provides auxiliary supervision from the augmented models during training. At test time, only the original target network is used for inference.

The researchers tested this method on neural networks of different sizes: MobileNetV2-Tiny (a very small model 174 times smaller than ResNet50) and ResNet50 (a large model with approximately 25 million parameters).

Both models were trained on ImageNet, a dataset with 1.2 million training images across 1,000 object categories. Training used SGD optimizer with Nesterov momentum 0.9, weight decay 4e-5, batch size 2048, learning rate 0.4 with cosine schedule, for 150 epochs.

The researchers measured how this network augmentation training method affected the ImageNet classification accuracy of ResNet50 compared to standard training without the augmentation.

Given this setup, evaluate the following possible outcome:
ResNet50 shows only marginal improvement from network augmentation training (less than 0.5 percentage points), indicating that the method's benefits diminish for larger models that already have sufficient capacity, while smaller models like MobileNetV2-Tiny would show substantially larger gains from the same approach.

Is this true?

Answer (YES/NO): NO